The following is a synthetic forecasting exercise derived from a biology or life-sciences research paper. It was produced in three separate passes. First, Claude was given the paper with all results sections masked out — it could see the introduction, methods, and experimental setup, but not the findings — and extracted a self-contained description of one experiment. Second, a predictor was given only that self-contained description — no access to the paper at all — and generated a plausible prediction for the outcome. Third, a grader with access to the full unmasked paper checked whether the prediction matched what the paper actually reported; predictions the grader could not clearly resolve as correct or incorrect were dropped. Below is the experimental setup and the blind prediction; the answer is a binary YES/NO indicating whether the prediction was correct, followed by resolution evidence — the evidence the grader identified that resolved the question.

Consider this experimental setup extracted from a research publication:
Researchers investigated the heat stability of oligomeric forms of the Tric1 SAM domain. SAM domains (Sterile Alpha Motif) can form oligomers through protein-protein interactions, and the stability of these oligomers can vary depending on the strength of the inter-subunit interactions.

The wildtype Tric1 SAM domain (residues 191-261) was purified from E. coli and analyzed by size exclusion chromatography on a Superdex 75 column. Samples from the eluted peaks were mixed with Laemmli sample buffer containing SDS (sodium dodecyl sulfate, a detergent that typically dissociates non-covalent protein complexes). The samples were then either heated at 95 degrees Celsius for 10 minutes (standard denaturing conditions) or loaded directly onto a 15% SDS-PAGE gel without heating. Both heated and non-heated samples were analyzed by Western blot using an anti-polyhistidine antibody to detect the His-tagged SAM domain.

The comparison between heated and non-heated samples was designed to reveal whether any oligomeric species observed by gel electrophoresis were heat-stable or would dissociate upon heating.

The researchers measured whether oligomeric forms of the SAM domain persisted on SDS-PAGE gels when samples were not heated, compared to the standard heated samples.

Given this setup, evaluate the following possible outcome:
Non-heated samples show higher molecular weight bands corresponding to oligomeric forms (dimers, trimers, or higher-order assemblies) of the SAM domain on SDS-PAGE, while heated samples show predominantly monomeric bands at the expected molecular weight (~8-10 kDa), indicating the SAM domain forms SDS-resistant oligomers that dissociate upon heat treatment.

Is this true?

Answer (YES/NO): NO